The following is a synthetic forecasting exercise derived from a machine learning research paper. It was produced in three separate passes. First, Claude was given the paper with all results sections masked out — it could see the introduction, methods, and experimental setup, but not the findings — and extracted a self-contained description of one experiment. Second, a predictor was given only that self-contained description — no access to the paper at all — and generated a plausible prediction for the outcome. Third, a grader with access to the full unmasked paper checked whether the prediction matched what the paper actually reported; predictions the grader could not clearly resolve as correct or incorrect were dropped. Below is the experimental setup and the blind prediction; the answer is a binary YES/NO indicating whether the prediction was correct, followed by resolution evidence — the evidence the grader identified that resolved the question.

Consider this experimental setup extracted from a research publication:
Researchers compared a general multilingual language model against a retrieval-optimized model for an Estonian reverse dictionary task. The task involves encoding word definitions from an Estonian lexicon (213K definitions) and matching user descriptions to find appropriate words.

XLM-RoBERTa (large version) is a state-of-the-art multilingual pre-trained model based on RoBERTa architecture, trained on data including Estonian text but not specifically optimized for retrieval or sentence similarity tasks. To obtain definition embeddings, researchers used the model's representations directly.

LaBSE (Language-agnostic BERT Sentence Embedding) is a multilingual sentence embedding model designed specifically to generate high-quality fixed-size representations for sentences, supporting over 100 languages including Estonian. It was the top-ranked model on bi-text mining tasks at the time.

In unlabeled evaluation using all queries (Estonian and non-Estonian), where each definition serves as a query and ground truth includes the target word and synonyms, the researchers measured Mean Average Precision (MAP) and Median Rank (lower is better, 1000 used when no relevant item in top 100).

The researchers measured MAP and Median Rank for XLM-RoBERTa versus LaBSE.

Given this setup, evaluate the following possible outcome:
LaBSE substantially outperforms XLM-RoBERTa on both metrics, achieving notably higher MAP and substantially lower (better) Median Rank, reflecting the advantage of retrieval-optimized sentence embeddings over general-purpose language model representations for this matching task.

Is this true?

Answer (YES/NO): YES